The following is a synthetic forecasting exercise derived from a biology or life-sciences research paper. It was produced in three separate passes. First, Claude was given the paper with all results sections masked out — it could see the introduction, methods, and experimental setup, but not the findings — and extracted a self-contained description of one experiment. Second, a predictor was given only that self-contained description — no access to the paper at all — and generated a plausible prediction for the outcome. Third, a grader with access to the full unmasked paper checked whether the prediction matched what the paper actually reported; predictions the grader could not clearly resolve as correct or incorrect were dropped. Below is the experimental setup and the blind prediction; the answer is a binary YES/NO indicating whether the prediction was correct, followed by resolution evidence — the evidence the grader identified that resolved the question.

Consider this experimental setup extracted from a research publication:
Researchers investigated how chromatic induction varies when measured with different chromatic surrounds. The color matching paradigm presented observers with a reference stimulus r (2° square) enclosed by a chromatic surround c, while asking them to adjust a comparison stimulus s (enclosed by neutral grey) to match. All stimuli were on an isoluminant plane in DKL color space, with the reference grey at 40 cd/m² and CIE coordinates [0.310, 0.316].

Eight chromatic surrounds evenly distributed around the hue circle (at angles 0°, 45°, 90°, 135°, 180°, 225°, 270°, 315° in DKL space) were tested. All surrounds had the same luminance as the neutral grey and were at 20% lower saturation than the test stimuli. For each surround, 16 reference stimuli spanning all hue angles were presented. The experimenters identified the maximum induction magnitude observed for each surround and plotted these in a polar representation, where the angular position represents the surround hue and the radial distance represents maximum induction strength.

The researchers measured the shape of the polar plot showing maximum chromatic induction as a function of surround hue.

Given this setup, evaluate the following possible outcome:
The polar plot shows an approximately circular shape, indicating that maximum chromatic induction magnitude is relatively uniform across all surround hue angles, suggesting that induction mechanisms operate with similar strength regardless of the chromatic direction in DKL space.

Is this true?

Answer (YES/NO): NO